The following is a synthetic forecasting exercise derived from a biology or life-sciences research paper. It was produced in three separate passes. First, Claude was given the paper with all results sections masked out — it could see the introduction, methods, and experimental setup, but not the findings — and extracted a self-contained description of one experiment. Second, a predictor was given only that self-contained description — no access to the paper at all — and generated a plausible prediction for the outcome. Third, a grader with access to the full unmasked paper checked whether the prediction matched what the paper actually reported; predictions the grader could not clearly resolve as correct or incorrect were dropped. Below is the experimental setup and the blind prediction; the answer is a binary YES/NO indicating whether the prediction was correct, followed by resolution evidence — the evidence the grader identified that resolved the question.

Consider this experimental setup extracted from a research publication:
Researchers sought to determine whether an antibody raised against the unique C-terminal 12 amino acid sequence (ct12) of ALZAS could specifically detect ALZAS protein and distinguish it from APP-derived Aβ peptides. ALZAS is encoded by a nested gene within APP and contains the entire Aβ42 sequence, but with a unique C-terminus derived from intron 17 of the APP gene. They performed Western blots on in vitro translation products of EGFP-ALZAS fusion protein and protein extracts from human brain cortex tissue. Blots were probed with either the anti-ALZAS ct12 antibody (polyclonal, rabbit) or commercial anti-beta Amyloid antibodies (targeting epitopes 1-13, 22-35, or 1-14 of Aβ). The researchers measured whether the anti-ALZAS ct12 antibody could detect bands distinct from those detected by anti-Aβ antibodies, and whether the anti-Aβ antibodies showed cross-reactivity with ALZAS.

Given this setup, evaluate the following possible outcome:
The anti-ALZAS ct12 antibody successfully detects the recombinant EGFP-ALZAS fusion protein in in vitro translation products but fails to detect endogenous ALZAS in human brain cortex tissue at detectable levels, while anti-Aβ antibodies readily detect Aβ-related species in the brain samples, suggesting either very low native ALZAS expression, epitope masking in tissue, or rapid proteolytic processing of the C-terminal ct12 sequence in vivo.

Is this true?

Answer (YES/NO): NO